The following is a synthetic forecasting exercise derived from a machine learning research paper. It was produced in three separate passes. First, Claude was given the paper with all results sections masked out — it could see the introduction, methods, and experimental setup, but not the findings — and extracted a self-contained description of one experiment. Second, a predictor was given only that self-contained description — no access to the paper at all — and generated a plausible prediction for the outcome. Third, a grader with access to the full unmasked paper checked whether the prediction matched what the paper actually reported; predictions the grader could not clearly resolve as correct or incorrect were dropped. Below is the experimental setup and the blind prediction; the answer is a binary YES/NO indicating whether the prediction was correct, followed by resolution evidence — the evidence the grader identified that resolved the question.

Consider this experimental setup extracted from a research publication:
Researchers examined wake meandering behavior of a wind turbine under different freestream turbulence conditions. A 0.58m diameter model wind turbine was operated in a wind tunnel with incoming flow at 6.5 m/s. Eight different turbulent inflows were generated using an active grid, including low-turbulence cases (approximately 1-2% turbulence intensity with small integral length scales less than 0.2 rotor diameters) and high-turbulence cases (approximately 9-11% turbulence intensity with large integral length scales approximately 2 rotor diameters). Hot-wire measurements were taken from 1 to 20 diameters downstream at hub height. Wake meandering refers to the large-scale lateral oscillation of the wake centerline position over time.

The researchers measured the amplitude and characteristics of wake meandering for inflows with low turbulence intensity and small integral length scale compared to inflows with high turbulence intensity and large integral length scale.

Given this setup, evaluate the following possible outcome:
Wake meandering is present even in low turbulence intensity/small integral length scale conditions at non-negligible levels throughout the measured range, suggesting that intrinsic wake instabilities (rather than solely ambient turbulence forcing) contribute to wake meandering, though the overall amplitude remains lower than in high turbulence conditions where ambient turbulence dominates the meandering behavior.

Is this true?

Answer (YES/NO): NO